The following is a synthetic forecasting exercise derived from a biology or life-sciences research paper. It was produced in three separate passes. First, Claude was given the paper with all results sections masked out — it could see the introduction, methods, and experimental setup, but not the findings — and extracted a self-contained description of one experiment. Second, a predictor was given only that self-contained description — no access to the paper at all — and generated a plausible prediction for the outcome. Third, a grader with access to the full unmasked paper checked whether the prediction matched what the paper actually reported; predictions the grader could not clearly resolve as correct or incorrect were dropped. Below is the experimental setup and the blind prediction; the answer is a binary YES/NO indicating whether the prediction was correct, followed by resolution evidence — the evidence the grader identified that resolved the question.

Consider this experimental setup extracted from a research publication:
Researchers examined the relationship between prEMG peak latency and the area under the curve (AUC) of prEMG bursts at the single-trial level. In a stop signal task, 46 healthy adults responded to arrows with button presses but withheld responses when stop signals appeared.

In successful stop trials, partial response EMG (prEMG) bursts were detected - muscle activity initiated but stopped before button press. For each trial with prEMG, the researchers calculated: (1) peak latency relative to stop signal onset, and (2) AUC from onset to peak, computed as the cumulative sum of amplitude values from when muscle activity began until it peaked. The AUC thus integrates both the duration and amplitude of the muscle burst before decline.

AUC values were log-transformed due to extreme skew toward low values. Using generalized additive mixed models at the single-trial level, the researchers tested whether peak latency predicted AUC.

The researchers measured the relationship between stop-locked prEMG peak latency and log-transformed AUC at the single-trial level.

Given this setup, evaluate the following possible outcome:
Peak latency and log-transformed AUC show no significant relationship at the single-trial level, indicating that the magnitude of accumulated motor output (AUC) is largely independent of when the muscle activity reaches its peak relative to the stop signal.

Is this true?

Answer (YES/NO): YES